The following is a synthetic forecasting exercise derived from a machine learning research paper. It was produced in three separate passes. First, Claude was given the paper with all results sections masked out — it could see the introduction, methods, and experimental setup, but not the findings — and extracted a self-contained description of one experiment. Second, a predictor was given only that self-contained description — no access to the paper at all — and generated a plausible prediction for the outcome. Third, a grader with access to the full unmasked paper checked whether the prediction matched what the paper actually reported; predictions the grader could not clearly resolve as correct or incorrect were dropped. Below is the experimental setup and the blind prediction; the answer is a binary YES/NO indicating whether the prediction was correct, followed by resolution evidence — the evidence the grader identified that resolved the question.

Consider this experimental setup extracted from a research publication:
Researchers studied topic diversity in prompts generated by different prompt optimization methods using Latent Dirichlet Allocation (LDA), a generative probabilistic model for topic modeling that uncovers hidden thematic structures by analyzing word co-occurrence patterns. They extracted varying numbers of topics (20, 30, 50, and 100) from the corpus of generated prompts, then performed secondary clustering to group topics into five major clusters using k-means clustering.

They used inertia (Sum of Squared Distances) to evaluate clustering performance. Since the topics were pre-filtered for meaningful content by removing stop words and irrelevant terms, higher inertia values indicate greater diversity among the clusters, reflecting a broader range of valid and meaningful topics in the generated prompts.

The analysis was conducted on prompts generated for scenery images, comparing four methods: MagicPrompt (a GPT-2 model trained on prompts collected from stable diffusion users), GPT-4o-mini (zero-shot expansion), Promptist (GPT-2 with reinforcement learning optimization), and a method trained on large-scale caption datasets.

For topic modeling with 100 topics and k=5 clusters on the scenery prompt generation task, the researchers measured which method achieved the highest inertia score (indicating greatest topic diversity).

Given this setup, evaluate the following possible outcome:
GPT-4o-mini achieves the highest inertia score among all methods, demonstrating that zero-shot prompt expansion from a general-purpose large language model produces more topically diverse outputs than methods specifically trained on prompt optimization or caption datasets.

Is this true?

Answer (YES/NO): NO